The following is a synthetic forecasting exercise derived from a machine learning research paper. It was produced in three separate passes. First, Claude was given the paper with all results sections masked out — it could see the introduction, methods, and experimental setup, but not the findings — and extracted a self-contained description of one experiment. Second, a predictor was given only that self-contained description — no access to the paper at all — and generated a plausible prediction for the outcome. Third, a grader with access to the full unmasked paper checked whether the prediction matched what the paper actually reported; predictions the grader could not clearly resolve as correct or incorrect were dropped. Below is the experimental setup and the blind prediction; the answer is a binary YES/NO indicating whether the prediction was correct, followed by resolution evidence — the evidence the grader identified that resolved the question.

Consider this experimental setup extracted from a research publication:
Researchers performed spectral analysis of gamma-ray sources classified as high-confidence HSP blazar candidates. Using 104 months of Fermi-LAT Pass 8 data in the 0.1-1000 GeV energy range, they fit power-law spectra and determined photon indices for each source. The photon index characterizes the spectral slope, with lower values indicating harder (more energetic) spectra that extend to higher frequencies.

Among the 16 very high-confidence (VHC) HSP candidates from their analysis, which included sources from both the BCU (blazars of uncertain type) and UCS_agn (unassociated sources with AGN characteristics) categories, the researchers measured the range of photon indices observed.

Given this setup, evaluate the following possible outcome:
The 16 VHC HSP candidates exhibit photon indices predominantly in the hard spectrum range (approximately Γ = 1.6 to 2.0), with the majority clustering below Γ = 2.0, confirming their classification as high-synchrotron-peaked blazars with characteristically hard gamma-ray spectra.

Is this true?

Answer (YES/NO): NO